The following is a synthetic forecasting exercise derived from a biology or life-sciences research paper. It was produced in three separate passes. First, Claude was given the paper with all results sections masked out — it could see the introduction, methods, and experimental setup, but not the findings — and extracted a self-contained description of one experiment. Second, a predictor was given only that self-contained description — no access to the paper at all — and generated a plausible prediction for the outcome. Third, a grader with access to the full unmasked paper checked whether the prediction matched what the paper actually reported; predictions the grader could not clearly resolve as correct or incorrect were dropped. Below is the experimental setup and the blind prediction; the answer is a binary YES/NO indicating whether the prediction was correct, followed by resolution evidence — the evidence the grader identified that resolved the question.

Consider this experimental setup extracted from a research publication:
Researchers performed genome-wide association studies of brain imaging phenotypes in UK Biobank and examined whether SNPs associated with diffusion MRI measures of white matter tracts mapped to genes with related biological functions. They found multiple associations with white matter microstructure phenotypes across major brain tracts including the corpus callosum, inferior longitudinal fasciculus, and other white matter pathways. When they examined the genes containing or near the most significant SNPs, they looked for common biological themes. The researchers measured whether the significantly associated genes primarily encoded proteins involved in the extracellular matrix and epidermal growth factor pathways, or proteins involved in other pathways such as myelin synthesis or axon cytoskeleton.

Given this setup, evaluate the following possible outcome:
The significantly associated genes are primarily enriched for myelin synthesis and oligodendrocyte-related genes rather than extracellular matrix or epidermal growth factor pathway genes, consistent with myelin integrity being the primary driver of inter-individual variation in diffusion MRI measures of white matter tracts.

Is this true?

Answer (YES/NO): NO